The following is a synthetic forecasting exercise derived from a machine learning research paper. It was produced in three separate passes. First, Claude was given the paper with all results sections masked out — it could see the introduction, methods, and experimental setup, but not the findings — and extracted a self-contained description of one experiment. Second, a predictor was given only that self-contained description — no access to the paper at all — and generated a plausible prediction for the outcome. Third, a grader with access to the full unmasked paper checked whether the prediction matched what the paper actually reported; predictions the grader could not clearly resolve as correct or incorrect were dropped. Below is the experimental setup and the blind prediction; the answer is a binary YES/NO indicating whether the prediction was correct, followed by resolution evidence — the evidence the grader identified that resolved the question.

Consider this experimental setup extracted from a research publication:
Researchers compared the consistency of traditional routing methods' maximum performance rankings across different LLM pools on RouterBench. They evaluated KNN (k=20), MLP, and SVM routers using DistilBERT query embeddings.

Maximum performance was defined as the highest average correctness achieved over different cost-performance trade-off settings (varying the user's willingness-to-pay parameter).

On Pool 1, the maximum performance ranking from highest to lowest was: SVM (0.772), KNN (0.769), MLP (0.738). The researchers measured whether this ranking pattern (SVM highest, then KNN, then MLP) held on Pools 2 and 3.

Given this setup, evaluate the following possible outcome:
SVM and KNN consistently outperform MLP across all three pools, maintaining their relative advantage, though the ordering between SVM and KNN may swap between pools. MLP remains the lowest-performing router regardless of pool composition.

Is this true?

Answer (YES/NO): NO